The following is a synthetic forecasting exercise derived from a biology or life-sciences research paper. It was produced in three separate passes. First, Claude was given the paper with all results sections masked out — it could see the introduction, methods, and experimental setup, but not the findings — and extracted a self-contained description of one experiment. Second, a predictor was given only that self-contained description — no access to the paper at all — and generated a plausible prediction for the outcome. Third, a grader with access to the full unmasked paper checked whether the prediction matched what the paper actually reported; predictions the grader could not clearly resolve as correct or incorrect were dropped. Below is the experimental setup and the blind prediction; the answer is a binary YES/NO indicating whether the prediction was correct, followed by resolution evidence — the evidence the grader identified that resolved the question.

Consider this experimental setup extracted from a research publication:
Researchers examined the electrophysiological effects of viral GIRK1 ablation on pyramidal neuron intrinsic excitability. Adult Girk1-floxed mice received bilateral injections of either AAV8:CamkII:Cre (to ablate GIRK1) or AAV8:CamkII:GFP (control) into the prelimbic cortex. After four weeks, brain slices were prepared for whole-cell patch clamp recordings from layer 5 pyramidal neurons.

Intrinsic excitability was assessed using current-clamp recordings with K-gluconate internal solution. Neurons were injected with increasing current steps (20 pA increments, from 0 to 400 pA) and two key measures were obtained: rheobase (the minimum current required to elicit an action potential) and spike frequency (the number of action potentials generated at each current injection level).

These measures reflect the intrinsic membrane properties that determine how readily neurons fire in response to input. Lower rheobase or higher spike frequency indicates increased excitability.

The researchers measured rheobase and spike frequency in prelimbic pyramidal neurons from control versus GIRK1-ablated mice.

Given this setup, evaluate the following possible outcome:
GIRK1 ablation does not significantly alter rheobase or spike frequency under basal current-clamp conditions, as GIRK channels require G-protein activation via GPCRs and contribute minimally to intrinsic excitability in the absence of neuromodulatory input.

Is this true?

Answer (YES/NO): NO